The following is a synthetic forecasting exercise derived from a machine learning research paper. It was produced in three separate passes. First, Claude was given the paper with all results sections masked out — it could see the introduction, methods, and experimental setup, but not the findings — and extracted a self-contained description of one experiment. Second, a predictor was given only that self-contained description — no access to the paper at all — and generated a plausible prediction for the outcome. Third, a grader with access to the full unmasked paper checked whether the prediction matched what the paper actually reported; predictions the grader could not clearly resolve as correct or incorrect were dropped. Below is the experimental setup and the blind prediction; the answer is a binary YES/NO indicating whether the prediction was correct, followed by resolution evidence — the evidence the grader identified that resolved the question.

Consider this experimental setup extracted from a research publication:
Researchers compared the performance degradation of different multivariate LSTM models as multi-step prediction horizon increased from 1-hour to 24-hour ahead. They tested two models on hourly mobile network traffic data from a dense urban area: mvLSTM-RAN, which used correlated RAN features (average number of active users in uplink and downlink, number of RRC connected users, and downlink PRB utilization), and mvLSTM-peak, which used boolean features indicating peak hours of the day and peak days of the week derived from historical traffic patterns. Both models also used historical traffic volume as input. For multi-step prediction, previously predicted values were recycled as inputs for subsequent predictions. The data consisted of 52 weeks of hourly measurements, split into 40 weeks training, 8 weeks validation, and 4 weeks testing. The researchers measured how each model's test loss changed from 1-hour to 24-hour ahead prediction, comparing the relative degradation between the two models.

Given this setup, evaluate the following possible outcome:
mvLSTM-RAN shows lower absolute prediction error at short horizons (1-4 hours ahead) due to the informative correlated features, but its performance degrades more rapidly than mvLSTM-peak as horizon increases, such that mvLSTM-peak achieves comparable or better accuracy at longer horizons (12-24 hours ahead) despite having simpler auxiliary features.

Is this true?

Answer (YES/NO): NO